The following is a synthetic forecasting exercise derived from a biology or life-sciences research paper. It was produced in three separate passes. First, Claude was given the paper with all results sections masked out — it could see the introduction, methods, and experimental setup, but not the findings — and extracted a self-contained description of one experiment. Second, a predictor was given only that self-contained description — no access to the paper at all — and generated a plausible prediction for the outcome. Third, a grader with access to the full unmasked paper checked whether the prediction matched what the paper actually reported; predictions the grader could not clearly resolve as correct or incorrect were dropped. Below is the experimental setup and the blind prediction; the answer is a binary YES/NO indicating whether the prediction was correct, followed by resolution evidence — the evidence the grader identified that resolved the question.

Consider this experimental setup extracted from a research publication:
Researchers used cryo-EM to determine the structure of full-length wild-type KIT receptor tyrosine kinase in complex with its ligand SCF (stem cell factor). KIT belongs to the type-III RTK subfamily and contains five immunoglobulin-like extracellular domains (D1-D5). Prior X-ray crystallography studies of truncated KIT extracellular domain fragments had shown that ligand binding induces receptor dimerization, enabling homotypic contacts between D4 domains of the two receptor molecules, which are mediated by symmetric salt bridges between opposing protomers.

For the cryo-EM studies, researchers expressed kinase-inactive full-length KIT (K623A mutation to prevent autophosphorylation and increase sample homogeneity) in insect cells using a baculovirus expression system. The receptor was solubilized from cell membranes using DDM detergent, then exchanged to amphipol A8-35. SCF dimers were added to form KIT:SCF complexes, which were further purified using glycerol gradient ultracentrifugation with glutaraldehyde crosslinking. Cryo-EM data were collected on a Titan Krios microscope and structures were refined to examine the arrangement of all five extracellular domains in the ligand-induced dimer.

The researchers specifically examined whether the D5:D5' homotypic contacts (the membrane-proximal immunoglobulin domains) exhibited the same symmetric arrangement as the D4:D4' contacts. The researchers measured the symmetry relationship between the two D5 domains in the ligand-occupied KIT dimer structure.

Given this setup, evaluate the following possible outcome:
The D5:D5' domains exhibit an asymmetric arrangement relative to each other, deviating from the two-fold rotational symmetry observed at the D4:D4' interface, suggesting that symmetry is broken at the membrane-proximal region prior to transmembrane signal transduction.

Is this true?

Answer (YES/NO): YES